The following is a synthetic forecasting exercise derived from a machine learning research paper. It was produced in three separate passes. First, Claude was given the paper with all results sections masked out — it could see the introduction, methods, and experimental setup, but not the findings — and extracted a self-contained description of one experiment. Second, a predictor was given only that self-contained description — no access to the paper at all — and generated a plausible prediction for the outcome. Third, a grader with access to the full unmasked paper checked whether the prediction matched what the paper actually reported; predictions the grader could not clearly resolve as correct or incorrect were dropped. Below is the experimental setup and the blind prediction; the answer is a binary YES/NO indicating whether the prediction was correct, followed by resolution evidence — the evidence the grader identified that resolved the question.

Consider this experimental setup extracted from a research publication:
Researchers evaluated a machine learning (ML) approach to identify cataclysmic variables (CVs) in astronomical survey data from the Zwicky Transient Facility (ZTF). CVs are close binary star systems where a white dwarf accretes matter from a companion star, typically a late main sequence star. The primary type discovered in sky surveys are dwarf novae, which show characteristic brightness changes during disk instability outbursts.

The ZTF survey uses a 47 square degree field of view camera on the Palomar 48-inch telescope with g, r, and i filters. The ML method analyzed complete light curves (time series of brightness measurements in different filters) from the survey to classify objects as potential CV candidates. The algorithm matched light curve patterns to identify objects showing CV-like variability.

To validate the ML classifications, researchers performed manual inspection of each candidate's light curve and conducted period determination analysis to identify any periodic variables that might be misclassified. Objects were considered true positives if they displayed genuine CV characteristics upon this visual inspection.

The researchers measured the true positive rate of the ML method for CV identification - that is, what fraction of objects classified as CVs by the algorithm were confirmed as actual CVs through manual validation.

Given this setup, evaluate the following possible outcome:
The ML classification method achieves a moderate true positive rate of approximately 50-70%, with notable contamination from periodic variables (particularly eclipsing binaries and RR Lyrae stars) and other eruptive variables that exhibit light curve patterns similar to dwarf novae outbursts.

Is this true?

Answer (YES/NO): NO